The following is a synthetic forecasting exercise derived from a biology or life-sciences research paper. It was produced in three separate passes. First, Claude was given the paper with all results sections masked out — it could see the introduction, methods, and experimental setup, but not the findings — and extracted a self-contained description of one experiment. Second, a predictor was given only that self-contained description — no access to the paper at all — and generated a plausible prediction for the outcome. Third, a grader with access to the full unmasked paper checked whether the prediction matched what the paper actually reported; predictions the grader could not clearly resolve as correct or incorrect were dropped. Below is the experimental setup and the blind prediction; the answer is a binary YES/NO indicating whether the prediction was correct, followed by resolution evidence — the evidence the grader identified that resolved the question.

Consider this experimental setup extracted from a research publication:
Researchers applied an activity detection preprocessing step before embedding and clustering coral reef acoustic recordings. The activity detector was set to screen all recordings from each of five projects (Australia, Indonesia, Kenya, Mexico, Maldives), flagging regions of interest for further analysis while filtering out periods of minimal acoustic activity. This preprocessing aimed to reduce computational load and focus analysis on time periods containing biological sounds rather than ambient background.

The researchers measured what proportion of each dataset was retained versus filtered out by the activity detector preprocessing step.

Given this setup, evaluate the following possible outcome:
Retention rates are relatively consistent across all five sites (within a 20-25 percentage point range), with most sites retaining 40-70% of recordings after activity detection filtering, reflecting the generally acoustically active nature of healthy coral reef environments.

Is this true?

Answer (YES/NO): NO